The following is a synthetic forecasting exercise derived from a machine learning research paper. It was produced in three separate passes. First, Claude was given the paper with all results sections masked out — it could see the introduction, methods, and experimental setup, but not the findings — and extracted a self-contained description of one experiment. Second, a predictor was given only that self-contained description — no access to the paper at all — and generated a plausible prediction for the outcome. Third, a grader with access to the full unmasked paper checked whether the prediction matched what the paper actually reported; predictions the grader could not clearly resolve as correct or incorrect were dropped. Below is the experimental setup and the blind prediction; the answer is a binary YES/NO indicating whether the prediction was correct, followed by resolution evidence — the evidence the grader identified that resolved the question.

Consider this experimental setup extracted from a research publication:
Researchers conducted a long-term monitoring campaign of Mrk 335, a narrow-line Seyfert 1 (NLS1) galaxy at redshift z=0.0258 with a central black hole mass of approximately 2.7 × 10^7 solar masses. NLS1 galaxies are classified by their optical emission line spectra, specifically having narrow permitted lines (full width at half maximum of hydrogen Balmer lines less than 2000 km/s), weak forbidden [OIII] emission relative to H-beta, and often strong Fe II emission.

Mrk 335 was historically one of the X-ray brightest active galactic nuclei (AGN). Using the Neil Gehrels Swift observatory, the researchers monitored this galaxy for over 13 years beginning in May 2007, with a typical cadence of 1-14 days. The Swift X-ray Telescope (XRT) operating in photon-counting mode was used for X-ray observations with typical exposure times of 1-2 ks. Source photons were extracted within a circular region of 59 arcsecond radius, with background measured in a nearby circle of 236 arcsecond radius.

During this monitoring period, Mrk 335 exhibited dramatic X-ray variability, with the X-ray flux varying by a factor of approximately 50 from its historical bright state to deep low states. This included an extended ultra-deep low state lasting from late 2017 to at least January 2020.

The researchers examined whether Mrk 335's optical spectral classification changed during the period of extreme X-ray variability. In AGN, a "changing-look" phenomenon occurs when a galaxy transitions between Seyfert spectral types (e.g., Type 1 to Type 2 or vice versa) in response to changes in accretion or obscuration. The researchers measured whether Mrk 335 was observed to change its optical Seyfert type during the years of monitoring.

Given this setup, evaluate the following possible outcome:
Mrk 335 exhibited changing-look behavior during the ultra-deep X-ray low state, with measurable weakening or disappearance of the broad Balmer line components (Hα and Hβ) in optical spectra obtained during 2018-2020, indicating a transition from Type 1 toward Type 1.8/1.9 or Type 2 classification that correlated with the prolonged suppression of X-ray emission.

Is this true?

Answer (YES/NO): NO